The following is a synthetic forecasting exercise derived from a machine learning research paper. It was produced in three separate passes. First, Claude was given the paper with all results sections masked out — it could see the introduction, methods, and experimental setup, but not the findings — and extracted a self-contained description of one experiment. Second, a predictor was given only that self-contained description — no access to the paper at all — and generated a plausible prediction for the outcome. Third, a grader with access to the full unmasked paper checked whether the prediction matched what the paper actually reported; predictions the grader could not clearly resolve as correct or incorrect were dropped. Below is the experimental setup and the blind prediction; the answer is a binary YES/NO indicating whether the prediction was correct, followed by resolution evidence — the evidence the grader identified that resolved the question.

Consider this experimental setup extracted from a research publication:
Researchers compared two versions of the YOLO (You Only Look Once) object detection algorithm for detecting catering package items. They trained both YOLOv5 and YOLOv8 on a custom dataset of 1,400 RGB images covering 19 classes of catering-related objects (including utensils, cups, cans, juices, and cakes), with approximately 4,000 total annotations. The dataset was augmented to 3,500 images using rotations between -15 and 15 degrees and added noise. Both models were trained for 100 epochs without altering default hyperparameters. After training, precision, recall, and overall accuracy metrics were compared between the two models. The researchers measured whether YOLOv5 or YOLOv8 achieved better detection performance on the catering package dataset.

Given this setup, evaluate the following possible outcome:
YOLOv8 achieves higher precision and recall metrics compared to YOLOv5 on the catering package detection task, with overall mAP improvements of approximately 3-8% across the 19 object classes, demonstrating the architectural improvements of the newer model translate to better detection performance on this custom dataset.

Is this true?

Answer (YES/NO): NO